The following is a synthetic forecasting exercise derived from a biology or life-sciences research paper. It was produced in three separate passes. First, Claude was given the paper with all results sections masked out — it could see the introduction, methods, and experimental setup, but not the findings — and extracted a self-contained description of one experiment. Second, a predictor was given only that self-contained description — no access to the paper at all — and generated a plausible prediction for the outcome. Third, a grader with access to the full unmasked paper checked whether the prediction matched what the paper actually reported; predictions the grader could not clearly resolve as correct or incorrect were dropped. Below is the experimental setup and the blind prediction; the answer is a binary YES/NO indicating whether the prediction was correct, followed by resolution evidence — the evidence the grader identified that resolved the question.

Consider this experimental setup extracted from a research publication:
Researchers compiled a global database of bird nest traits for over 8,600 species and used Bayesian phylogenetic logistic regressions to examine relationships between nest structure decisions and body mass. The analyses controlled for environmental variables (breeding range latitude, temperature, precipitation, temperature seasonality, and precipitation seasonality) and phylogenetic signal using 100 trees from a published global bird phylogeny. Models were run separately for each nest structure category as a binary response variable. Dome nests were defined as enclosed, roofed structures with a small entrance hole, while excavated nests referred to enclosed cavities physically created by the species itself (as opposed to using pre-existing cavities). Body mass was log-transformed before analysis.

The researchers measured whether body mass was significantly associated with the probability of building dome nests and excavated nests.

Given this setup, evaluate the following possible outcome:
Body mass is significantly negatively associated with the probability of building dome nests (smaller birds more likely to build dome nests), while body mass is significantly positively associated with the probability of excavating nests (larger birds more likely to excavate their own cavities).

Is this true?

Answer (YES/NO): NO